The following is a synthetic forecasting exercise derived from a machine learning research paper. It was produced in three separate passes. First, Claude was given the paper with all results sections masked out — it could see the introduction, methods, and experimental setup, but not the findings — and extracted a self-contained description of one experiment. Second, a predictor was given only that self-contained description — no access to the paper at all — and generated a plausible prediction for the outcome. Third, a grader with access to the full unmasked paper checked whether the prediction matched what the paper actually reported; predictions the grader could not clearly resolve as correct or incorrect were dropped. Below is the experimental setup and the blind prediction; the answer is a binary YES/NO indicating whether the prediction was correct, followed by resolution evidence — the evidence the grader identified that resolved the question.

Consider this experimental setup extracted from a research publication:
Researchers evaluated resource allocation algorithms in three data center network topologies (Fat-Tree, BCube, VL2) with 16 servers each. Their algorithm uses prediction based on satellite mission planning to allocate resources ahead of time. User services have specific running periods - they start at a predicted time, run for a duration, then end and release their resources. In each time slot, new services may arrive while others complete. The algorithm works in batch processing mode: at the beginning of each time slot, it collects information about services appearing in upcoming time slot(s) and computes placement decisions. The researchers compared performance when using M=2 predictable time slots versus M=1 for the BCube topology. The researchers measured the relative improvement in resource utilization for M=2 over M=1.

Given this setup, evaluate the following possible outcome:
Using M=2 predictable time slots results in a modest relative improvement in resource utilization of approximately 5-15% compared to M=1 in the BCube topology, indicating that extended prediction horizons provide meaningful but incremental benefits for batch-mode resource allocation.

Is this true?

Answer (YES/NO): NO